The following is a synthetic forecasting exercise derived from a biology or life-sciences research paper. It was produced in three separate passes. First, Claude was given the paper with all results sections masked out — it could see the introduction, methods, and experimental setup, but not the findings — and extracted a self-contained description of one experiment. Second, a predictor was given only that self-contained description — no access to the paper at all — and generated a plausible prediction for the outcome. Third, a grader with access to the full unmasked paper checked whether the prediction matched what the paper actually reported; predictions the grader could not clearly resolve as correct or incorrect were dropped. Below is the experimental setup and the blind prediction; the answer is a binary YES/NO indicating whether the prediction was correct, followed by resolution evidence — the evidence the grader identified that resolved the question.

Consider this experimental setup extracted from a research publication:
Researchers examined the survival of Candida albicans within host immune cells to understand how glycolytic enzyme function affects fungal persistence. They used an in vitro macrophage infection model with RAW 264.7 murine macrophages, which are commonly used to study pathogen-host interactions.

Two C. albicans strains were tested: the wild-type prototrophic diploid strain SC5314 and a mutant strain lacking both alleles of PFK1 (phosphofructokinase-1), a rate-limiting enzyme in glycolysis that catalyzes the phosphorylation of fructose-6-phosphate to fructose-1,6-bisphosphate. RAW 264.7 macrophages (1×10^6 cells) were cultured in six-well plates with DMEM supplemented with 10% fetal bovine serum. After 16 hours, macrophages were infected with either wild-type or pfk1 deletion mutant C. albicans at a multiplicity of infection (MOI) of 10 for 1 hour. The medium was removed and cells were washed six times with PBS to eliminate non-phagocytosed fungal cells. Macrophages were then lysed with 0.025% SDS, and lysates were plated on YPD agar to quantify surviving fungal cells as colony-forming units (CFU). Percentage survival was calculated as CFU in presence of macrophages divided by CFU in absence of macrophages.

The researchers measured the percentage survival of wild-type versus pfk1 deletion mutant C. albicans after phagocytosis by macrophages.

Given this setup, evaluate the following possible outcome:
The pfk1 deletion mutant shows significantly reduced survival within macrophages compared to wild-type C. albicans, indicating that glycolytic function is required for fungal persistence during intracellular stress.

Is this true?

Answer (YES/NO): YES